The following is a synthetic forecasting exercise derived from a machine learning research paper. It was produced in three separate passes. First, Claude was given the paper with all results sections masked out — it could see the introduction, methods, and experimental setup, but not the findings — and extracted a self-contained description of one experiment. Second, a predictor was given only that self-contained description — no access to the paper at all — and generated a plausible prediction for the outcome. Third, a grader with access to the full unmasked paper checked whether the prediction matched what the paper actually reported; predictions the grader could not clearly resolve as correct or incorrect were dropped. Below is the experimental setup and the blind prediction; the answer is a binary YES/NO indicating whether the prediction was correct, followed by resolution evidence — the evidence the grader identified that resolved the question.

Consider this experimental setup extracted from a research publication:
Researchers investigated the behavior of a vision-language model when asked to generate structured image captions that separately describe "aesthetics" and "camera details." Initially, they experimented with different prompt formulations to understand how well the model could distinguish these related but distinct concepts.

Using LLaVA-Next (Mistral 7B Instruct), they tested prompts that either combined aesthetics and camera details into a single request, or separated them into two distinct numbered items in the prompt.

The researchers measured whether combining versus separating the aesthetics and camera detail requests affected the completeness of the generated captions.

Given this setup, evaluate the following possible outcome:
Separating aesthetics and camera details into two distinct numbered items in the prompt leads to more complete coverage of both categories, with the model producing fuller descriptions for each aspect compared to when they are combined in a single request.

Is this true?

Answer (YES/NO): YES